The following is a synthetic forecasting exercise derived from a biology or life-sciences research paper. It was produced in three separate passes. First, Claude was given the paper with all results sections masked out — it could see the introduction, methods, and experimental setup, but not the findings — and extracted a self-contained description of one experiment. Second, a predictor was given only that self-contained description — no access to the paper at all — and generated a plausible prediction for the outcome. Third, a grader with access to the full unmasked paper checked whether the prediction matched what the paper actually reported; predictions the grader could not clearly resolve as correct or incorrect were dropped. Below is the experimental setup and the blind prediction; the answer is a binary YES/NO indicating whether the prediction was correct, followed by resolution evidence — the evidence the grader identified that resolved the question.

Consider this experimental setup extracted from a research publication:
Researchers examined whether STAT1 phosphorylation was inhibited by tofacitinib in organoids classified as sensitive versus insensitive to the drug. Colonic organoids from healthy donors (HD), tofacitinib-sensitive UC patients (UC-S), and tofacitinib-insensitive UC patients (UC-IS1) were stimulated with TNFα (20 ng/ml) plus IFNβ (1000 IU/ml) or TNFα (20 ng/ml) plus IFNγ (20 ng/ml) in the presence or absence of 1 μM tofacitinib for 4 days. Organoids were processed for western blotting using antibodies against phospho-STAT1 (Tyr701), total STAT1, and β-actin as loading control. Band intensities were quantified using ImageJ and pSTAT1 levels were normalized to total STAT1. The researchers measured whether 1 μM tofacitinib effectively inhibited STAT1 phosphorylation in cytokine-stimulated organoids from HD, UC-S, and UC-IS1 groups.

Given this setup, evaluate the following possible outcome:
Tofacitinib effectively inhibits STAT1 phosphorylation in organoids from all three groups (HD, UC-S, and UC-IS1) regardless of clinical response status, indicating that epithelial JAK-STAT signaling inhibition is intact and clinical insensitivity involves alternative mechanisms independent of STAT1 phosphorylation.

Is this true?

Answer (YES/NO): NO